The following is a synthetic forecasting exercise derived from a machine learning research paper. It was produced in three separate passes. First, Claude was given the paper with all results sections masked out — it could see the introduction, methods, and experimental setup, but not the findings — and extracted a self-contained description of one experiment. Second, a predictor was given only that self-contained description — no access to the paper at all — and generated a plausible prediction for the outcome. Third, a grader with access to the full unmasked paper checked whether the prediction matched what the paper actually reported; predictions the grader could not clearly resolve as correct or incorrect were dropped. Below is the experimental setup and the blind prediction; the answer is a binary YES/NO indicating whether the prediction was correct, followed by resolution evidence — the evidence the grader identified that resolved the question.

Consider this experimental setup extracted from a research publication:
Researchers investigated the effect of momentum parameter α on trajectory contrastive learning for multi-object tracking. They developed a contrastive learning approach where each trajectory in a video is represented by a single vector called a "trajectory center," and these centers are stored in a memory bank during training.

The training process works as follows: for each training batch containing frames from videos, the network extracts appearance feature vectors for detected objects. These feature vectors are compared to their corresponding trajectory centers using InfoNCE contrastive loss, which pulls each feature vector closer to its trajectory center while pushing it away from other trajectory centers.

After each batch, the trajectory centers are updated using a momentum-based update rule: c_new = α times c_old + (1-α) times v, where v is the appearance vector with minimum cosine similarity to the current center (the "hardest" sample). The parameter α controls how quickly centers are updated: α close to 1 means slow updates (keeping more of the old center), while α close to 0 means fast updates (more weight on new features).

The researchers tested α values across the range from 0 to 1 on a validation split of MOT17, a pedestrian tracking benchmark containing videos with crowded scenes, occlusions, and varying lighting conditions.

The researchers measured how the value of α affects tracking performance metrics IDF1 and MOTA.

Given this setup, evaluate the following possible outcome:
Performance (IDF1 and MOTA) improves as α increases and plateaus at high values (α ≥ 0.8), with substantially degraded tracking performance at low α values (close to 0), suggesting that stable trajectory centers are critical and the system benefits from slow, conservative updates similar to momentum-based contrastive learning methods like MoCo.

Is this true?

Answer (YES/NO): NO